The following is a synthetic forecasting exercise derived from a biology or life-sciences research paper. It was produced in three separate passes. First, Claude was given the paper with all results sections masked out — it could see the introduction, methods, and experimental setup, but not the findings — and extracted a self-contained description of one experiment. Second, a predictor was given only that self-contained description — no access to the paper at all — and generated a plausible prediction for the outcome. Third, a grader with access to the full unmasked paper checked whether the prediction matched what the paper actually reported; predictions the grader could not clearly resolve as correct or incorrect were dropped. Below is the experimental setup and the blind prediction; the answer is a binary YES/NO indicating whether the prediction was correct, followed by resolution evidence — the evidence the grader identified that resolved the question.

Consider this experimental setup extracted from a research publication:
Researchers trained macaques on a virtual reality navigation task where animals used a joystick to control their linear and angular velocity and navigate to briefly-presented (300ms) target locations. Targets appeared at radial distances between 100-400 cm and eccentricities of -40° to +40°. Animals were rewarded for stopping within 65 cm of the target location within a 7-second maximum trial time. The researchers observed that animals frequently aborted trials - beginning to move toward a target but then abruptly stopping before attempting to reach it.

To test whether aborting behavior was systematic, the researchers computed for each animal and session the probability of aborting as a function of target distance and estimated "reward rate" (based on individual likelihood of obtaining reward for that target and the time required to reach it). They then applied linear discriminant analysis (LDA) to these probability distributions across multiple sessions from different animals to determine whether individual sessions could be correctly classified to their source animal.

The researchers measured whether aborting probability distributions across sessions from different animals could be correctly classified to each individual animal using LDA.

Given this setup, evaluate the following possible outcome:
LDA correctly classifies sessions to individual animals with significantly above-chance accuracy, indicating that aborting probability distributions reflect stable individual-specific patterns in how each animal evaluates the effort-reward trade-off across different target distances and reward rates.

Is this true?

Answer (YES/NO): YES